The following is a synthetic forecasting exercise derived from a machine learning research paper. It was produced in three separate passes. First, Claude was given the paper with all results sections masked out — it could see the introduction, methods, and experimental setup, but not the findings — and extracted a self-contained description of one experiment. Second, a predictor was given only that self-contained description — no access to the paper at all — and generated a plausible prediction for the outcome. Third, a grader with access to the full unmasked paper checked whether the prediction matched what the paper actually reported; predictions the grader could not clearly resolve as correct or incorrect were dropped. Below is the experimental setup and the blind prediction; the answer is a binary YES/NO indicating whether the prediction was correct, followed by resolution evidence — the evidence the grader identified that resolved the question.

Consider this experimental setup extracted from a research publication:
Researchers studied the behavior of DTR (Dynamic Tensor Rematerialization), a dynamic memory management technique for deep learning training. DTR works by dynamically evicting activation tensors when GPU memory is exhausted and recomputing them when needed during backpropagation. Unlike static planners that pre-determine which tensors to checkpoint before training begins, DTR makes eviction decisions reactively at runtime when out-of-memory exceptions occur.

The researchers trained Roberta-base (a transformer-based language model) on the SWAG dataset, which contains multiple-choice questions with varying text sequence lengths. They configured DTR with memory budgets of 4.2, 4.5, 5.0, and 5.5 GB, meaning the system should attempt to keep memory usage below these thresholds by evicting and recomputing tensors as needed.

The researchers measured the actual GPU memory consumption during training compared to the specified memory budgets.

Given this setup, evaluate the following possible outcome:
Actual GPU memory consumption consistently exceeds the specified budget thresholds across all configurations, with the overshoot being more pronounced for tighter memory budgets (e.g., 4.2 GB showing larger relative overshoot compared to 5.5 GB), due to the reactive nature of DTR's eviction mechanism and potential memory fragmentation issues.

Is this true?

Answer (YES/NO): YES